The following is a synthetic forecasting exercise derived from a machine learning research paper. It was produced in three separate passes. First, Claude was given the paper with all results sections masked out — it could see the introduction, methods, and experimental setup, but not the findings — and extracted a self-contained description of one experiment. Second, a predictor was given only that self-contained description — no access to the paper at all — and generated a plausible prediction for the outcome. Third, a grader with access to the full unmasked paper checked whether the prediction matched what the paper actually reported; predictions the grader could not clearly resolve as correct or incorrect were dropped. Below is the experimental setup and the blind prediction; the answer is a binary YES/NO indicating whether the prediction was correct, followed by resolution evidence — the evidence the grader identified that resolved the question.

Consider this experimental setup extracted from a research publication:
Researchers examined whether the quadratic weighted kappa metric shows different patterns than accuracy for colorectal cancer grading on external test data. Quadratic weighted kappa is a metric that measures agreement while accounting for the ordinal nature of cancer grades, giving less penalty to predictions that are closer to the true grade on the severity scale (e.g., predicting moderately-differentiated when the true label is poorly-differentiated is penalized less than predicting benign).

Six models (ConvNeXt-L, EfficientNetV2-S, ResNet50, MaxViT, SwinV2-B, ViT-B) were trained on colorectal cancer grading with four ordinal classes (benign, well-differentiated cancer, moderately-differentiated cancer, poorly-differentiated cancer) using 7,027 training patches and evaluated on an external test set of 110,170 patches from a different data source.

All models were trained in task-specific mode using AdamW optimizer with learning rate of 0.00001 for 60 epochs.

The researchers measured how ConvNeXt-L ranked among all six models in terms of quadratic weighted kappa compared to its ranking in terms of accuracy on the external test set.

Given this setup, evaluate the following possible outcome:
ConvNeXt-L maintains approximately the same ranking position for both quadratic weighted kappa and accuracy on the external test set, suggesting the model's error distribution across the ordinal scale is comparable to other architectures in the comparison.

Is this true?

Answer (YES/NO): NO